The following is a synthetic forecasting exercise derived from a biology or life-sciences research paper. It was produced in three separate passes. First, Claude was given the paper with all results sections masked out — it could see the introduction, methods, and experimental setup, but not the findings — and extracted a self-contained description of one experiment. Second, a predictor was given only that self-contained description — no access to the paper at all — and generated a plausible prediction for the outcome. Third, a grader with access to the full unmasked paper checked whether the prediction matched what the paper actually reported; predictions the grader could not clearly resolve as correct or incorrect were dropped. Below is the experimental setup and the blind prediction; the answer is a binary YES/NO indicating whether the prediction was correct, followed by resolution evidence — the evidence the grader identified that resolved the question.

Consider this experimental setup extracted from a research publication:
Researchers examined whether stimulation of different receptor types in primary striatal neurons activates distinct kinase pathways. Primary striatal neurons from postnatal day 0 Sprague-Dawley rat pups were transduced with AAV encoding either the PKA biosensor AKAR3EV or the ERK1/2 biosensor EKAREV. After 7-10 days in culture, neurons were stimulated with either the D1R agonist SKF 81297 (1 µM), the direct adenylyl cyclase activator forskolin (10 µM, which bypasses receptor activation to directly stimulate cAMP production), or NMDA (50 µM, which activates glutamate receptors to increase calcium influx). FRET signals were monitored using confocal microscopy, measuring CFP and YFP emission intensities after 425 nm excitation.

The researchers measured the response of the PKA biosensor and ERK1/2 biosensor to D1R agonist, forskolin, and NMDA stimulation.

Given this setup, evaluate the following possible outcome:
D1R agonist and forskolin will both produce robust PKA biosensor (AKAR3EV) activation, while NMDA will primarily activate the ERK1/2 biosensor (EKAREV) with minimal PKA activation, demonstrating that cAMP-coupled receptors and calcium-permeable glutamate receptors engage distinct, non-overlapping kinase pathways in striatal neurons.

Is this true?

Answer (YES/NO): NO